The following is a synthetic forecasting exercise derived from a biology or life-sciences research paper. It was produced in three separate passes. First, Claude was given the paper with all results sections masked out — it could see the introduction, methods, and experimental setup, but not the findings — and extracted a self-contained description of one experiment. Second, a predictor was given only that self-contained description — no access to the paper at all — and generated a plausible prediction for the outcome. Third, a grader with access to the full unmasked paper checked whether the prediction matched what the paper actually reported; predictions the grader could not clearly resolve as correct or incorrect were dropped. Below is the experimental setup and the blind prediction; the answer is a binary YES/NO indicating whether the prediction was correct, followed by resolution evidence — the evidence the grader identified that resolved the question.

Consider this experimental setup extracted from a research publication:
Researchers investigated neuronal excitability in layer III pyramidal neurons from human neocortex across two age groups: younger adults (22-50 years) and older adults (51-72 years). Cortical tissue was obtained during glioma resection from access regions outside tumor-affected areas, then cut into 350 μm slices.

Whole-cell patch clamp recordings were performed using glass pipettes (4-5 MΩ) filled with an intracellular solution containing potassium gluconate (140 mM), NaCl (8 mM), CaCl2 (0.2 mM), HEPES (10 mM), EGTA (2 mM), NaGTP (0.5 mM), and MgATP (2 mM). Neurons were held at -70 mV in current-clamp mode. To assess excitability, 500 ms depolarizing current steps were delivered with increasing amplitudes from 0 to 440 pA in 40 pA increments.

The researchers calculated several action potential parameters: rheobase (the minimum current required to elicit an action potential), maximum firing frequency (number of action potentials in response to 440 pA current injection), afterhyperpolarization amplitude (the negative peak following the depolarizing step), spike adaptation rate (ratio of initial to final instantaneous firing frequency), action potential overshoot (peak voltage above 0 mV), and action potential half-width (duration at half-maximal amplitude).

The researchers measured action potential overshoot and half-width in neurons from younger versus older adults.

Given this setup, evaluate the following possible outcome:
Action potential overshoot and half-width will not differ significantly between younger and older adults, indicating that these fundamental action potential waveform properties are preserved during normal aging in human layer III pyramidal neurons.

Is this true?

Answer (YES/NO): YES